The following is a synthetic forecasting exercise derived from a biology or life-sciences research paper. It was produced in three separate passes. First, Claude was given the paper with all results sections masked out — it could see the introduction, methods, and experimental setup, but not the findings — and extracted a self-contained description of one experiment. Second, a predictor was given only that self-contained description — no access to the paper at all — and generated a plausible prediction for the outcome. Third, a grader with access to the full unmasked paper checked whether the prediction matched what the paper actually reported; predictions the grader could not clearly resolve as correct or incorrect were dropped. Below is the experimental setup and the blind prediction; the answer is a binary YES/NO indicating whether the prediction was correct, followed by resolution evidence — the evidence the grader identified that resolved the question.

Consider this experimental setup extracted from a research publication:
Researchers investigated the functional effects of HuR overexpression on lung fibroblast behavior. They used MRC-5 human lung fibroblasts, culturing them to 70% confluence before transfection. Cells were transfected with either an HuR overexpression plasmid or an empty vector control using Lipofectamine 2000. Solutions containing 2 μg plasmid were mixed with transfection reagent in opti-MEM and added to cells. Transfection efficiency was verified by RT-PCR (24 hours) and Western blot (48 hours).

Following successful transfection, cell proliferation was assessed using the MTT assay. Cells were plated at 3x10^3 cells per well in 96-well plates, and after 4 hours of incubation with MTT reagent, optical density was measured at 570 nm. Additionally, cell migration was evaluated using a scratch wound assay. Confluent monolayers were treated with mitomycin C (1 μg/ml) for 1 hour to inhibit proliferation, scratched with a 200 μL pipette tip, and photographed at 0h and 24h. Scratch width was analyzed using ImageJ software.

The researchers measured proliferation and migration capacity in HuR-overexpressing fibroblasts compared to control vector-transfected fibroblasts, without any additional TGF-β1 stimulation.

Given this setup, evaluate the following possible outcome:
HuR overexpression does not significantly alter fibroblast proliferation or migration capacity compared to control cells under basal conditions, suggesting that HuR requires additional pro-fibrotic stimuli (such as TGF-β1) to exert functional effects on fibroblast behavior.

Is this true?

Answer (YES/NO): NO